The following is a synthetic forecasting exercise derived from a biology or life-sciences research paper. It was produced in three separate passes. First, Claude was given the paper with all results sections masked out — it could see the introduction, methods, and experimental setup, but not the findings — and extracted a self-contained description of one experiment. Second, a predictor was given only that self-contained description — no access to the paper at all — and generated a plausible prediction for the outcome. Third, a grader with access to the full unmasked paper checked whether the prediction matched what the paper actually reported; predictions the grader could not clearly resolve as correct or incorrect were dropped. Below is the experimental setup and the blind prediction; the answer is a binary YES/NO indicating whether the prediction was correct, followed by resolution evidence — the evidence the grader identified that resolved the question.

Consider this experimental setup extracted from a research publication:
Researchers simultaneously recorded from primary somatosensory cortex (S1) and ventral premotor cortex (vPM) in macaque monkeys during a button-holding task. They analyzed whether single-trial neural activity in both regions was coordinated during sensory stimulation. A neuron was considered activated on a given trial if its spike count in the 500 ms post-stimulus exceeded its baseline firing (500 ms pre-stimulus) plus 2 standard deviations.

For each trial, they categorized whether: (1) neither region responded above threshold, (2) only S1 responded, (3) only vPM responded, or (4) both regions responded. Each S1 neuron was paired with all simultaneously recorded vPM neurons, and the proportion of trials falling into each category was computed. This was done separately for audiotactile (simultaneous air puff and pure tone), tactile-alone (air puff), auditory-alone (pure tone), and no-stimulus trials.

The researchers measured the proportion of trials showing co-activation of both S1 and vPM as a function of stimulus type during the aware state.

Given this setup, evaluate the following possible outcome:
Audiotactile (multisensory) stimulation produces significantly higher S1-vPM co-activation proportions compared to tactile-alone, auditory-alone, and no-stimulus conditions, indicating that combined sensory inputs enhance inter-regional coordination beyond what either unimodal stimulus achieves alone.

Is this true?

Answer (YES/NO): NO